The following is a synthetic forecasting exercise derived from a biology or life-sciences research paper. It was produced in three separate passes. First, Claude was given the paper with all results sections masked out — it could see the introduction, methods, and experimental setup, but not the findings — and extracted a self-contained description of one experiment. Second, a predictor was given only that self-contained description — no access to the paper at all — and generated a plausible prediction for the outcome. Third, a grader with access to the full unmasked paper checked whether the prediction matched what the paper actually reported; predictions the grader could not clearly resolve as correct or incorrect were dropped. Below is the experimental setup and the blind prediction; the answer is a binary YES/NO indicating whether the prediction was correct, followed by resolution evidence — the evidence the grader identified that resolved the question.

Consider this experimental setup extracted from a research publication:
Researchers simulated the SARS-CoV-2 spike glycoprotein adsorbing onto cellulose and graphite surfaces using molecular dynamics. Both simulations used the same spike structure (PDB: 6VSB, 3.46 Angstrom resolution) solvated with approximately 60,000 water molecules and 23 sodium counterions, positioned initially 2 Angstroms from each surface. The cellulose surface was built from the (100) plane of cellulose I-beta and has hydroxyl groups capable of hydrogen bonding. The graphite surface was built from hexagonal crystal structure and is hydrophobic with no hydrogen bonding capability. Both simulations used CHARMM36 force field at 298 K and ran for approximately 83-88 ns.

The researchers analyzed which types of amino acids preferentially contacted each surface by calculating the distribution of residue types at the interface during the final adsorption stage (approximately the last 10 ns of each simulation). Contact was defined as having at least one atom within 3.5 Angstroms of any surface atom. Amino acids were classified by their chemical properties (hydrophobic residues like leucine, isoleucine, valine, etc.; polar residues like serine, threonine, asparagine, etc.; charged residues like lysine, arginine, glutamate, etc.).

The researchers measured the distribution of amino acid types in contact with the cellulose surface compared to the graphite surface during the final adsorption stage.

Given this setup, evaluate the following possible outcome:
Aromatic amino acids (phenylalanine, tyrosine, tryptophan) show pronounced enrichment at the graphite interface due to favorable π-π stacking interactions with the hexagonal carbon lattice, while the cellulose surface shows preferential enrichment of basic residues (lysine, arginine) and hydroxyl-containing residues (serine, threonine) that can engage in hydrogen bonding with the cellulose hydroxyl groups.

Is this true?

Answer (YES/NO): NO